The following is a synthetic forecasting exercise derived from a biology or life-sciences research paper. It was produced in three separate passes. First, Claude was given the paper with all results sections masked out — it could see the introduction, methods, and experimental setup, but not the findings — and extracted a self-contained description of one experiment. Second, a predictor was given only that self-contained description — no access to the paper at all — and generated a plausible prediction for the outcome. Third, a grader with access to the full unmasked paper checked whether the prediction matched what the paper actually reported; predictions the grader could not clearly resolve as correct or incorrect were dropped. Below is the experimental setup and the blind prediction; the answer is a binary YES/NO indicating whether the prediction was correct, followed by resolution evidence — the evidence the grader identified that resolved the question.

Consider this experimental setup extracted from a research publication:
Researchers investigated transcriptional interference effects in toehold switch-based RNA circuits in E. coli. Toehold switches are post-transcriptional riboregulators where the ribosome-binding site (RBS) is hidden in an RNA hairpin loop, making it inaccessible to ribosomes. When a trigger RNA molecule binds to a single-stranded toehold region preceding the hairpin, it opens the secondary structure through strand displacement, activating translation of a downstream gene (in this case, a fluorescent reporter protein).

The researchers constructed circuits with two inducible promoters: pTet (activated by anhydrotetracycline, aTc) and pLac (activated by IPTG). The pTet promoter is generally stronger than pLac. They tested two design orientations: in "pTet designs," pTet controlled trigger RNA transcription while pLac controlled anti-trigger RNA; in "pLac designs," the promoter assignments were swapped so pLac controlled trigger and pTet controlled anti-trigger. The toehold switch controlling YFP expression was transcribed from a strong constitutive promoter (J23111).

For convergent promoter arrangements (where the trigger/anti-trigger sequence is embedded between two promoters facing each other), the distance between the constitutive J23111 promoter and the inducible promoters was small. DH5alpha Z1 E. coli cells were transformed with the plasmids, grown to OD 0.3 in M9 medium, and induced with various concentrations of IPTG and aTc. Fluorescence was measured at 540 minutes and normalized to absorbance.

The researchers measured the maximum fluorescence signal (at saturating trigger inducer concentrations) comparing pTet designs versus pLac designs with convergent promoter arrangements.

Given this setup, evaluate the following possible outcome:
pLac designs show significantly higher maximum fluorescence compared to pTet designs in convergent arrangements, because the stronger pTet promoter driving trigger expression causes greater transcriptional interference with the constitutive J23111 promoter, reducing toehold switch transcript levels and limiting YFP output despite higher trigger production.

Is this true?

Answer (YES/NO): NO